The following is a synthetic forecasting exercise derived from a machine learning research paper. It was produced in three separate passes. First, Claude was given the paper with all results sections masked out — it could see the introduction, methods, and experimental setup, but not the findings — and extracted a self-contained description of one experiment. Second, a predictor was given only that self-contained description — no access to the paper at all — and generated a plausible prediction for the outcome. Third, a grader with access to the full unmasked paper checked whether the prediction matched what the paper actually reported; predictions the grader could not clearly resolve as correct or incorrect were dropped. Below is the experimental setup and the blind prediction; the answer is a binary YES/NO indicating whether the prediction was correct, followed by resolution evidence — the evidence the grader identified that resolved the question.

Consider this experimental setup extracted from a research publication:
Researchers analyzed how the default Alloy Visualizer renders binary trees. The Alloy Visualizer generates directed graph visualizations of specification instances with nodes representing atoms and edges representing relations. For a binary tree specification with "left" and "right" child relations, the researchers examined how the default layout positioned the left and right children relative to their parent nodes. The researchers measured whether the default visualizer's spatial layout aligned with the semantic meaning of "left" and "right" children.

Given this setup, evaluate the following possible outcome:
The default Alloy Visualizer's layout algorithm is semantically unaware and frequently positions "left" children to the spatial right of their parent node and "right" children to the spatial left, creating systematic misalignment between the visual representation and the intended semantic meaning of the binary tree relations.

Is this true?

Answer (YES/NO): YES